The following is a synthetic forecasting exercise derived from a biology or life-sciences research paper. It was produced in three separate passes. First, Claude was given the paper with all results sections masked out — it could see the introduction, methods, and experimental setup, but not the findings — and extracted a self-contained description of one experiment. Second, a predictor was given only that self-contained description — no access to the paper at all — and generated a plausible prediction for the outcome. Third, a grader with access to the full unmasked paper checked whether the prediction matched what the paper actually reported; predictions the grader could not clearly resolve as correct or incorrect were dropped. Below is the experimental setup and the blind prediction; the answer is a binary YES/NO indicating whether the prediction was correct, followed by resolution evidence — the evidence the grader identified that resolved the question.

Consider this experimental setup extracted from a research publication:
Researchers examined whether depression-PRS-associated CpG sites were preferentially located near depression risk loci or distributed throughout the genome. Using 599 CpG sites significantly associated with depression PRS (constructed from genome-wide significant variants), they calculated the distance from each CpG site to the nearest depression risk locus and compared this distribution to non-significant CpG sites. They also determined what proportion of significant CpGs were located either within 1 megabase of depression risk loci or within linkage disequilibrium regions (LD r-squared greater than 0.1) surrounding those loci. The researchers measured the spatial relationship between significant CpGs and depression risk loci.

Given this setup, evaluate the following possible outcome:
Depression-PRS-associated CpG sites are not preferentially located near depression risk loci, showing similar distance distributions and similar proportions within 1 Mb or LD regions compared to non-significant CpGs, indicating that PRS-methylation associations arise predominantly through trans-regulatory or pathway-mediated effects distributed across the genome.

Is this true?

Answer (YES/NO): NO